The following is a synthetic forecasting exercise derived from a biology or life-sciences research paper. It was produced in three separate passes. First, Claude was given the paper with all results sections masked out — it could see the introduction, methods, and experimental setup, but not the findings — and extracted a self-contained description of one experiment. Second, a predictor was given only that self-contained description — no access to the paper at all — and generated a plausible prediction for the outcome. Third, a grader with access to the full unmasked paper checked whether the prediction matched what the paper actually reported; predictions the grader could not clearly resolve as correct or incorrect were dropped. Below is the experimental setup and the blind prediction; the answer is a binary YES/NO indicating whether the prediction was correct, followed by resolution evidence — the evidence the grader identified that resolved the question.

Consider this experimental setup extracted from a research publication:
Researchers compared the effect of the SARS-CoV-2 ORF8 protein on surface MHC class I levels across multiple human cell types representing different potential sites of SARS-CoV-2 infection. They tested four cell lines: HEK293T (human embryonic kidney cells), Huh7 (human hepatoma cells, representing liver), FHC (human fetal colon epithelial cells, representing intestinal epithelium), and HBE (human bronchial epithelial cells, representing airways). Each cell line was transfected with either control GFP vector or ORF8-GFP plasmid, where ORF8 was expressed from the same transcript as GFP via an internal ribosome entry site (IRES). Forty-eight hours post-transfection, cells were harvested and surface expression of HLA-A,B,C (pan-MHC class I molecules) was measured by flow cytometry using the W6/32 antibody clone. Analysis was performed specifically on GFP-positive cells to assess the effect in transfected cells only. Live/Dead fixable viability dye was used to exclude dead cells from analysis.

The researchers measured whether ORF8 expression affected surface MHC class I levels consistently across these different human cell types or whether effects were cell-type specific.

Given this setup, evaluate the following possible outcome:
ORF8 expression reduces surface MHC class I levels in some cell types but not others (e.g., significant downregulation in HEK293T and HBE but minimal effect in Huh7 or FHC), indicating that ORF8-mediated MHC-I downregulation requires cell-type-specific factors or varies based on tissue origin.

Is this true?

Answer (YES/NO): NO